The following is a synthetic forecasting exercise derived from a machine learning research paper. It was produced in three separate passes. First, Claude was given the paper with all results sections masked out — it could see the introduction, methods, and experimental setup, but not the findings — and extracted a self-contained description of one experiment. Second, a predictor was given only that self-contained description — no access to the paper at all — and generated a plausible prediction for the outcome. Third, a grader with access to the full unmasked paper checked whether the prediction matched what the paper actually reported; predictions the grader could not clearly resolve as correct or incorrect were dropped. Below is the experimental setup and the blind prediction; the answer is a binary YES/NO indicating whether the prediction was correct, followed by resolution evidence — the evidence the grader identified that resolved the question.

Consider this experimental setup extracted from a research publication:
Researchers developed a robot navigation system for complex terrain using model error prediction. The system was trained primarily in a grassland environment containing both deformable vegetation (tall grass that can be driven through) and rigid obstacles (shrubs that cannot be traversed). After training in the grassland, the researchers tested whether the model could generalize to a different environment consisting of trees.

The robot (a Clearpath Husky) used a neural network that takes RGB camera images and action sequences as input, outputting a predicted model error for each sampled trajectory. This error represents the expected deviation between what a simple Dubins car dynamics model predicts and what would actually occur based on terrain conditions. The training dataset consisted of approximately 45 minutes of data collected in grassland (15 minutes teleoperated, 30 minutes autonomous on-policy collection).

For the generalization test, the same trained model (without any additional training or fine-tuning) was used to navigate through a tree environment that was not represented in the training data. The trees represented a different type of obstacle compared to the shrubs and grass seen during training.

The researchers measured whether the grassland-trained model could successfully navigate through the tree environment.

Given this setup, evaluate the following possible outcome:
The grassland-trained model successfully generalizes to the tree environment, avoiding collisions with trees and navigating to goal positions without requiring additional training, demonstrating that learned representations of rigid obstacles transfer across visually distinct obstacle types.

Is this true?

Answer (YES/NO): YES